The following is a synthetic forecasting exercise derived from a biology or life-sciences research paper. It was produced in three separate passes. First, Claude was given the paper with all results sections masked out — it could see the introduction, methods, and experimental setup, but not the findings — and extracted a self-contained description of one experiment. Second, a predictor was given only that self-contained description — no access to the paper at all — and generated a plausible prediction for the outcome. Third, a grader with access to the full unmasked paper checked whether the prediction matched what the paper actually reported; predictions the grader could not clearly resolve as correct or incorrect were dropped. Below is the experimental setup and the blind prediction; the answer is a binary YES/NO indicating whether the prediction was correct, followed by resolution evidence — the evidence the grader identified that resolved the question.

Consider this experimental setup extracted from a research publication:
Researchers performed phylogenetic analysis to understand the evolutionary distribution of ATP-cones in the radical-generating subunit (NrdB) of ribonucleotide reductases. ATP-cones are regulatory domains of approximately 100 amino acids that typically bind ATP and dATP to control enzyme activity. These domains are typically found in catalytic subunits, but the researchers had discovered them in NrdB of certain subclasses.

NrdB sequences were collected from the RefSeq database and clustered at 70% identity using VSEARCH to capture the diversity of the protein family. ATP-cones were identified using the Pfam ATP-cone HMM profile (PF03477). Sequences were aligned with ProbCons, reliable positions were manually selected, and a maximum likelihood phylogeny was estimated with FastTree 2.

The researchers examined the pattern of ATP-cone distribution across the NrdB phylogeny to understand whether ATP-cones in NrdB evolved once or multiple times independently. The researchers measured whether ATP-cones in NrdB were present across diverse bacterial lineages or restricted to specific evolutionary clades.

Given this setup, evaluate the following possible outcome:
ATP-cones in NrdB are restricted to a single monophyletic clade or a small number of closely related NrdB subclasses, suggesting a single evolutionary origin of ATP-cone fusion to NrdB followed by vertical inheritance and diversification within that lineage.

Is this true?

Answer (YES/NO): NO